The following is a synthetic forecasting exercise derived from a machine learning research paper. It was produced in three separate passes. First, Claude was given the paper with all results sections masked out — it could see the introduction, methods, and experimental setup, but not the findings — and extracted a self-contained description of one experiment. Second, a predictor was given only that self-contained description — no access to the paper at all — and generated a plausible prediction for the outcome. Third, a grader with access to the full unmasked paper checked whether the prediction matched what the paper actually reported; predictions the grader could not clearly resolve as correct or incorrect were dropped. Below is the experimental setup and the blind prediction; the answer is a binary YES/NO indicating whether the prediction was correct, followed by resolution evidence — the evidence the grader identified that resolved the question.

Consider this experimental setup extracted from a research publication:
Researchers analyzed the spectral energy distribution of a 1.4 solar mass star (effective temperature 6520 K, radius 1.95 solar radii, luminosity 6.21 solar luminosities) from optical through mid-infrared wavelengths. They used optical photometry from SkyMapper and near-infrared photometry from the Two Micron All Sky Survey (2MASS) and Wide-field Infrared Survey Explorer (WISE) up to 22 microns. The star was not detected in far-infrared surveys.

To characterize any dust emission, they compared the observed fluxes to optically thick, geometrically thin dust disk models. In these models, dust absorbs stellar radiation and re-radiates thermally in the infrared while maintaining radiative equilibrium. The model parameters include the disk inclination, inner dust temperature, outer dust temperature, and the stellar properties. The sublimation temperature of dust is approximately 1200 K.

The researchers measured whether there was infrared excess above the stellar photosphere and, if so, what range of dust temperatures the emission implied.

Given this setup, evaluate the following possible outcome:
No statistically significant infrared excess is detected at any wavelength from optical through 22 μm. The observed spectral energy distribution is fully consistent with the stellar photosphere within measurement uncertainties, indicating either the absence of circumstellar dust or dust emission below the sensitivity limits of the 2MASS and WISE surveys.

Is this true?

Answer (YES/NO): NO